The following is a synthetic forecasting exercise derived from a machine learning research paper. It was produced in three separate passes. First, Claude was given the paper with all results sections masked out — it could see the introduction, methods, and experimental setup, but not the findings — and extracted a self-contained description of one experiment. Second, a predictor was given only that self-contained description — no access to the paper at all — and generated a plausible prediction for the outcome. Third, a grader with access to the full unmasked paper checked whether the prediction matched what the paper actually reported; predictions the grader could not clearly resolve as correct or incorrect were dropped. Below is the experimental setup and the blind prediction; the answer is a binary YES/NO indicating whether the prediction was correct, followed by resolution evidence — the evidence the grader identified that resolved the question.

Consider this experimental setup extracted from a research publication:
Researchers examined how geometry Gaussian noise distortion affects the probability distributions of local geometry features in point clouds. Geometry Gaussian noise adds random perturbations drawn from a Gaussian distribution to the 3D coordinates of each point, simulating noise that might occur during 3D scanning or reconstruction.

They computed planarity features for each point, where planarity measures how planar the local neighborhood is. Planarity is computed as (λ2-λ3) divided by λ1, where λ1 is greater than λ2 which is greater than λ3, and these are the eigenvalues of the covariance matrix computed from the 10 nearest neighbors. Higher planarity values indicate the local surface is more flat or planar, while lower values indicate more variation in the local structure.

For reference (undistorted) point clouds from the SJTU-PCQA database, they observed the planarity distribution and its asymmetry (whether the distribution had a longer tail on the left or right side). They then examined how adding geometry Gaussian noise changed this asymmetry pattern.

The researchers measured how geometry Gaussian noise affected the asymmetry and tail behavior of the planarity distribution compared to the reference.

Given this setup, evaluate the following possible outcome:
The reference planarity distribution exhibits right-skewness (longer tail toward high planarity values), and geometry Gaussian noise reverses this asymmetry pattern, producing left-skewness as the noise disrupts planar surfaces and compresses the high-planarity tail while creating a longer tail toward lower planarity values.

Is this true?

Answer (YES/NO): NO